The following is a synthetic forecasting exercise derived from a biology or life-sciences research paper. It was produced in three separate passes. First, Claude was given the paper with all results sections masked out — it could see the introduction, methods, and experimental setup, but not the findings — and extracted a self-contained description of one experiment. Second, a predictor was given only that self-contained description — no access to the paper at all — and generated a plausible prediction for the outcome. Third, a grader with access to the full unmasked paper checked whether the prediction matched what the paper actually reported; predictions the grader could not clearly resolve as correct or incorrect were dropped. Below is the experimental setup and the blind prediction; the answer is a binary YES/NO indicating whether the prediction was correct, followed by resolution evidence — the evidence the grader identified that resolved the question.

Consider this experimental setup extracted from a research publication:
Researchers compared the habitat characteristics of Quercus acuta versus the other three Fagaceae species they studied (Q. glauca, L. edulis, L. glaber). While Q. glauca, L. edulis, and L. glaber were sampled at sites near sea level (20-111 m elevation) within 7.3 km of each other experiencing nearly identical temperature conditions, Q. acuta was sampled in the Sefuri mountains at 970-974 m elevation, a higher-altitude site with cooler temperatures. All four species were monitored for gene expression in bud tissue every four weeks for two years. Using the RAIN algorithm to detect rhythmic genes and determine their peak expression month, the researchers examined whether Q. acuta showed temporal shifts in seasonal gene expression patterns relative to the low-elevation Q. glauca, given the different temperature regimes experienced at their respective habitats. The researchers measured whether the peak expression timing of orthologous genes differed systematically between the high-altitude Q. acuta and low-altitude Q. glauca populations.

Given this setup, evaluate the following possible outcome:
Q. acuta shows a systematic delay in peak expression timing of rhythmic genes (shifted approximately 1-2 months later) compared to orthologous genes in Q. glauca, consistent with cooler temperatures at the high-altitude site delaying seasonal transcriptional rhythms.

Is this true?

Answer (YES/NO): NO